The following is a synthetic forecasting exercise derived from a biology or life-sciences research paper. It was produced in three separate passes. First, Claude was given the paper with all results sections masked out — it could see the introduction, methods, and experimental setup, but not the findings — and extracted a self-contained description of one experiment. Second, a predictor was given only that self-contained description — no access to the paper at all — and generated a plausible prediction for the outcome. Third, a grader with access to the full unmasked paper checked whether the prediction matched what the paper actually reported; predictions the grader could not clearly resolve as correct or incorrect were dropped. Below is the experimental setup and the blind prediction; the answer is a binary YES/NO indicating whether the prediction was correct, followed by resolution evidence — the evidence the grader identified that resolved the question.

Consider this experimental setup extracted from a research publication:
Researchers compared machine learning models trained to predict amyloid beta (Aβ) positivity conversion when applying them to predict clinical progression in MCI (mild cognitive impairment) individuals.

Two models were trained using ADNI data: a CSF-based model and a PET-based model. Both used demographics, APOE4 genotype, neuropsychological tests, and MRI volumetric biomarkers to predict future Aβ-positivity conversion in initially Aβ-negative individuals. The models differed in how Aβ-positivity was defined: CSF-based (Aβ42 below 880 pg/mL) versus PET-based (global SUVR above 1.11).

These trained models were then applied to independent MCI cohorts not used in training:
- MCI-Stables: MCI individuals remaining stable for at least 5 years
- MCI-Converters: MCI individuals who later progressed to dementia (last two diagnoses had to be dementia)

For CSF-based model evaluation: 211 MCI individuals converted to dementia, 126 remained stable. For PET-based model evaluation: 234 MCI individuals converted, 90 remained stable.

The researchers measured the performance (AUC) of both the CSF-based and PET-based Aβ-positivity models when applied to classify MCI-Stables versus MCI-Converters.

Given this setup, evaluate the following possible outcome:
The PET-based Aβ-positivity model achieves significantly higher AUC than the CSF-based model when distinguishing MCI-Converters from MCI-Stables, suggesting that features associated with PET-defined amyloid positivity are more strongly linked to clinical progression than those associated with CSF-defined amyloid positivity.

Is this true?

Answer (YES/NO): NO